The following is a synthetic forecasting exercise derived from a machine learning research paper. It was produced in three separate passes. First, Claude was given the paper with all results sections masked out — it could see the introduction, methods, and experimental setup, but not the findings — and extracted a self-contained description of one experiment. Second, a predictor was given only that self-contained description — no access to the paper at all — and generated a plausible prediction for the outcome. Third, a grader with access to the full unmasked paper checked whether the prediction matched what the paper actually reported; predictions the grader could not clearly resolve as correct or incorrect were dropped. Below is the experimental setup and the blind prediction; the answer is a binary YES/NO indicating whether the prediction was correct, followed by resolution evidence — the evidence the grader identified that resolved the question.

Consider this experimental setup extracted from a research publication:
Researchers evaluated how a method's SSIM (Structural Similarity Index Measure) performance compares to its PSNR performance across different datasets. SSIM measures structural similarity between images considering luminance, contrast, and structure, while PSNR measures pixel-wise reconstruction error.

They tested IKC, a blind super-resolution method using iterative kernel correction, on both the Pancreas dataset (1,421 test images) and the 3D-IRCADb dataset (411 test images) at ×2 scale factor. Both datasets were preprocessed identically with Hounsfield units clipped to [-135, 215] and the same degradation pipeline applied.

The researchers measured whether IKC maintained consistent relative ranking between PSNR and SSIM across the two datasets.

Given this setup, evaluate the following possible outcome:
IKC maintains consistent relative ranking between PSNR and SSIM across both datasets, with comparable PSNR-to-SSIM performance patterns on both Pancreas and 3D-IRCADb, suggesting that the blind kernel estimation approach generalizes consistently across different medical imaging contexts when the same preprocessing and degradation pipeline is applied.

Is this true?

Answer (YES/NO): NO